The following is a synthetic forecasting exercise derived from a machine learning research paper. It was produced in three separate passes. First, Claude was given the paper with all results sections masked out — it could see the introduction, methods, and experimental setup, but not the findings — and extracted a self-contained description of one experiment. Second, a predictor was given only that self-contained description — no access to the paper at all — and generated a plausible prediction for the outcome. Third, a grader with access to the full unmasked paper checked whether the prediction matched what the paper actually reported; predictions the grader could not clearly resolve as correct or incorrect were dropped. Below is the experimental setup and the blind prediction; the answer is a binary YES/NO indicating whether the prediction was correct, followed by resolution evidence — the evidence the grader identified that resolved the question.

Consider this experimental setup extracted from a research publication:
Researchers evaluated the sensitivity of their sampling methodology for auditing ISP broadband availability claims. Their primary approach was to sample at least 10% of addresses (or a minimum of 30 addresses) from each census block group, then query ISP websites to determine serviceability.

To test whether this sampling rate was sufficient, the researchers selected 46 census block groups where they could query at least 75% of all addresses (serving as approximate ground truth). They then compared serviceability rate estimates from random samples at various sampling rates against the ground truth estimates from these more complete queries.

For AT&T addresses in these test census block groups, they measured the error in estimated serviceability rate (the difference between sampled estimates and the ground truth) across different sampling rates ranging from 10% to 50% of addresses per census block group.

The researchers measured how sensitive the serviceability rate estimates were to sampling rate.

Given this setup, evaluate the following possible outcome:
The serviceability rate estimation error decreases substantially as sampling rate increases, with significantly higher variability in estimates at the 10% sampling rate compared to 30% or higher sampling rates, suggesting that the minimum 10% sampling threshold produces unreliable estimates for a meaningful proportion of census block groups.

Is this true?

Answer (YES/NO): NO